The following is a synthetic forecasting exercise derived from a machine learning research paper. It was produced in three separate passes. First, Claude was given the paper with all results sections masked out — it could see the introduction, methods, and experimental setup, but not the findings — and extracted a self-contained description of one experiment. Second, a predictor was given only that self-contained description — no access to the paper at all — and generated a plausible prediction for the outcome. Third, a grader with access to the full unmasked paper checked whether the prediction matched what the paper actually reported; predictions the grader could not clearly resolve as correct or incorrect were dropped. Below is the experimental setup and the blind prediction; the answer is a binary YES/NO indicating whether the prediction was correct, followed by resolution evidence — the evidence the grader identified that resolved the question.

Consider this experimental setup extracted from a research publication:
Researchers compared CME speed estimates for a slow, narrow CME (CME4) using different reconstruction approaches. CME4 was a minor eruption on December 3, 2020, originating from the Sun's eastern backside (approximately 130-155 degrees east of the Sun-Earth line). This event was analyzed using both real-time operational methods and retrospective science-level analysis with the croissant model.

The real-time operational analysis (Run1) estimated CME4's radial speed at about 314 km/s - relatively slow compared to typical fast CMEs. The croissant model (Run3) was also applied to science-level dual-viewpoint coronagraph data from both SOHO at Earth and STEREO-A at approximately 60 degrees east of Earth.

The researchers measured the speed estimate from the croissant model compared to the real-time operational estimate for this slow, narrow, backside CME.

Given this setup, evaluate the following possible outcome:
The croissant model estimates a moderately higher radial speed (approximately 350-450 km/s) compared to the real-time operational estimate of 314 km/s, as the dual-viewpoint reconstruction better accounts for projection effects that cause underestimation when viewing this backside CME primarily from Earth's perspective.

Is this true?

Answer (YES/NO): NO